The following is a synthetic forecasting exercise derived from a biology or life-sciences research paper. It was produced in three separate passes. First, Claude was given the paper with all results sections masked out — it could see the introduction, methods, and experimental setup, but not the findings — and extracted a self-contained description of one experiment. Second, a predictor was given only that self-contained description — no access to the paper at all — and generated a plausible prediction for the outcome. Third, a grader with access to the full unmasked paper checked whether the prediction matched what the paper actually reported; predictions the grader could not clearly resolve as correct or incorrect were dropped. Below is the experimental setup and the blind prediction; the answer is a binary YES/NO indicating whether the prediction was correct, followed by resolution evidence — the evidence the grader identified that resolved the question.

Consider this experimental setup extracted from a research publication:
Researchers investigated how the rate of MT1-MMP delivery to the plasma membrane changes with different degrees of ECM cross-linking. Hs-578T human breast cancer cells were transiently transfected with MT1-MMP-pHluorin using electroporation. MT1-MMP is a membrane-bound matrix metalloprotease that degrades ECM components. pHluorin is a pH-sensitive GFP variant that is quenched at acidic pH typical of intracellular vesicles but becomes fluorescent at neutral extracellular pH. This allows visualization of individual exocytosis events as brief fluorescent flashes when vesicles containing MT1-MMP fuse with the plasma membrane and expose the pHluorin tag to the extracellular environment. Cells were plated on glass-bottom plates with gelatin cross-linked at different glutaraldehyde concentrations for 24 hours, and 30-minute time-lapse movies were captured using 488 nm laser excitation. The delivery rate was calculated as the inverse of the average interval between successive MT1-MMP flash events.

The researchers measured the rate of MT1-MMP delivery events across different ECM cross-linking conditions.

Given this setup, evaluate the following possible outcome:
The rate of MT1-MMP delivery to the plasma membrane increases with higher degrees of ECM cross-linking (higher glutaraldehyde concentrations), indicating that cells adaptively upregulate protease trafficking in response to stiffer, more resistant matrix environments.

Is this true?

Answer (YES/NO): NO